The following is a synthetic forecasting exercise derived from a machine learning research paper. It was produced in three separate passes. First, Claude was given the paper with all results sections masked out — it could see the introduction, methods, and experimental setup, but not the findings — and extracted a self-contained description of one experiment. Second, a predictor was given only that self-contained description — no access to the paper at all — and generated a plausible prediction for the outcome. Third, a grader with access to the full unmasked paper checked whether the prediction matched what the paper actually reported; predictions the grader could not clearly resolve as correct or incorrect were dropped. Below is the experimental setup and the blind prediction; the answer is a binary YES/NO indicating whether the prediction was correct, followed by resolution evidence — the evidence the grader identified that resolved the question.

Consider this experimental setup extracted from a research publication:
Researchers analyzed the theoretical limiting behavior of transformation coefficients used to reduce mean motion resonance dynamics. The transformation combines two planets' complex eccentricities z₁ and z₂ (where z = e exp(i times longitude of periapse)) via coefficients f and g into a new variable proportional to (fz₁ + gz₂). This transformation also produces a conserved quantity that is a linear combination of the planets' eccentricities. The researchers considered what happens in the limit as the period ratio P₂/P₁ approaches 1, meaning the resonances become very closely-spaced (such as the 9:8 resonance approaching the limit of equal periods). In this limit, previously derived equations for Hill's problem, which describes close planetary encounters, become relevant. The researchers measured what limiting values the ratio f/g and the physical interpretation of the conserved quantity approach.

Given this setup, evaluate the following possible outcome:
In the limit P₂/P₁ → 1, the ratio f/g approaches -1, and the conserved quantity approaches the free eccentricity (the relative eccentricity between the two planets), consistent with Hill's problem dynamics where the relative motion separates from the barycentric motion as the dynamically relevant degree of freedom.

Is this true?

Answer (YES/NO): NO